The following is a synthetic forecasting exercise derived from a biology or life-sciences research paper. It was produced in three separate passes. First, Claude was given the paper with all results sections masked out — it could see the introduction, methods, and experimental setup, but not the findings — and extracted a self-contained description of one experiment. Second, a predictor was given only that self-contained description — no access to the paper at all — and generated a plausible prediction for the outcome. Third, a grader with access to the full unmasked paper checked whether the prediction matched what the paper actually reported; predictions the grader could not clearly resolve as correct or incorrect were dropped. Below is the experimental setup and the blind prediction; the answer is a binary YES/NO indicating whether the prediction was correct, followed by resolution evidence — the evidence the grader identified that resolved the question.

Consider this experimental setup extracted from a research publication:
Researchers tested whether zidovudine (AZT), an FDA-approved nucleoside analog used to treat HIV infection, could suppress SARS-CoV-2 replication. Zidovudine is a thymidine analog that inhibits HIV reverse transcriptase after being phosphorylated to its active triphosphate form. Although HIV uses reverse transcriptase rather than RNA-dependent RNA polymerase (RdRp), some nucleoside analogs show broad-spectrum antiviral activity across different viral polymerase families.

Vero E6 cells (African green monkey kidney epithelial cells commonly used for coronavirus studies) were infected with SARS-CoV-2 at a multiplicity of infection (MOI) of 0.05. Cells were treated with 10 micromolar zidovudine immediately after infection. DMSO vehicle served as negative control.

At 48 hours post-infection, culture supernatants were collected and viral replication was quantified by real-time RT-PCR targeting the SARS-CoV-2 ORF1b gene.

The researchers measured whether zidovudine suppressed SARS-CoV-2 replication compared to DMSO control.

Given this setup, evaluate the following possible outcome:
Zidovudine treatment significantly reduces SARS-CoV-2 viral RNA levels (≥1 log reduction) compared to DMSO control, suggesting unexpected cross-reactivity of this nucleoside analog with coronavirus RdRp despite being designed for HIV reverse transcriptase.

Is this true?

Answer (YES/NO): NO